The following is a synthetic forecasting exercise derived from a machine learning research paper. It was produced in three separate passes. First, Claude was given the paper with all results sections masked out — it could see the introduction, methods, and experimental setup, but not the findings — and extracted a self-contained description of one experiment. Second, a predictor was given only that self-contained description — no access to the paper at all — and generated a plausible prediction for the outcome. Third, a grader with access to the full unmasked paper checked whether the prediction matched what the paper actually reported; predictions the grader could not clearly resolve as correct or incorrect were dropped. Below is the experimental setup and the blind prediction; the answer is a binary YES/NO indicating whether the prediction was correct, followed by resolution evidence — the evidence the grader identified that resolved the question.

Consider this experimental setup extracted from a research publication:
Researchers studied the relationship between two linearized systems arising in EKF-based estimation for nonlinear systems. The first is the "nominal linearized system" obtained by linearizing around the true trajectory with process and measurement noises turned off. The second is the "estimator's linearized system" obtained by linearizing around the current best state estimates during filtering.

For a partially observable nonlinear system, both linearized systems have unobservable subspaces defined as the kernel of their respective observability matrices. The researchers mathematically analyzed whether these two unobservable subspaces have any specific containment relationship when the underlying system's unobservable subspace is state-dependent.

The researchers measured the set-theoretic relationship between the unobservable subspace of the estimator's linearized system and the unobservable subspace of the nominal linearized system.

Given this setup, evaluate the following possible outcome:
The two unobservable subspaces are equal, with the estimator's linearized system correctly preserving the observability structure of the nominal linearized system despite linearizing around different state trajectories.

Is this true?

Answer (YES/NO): NO